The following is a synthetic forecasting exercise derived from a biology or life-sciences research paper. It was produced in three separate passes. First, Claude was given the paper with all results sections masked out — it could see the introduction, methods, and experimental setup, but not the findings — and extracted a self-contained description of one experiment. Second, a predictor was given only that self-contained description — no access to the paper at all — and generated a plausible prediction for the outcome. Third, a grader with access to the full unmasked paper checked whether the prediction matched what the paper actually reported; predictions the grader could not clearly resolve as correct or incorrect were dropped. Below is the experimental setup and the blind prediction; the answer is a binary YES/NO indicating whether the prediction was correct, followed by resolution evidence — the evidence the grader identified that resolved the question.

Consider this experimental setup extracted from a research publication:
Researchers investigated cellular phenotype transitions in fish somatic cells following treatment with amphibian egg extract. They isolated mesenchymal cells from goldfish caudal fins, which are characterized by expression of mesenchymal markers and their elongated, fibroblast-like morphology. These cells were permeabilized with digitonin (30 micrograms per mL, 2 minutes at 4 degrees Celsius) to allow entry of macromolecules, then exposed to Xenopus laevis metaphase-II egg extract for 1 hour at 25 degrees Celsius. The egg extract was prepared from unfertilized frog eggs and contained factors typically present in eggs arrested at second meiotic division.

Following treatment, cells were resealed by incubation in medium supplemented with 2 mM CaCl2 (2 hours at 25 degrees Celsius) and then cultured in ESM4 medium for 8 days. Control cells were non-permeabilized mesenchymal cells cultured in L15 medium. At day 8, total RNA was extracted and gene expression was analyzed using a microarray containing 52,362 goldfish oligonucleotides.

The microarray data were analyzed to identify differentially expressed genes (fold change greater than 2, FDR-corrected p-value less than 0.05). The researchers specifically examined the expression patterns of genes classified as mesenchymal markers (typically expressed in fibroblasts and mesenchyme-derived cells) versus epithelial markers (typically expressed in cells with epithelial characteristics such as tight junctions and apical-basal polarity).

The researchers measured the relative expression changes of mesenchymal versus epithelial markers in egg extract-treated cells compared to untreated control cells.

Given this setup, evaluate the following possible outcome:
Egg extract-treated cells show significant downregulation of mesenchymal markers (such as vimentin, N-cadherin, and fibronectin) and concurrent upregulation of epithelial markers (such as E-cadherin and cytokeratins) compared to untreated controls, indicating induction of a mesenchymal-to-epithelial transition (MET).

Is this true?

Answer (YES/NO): YES